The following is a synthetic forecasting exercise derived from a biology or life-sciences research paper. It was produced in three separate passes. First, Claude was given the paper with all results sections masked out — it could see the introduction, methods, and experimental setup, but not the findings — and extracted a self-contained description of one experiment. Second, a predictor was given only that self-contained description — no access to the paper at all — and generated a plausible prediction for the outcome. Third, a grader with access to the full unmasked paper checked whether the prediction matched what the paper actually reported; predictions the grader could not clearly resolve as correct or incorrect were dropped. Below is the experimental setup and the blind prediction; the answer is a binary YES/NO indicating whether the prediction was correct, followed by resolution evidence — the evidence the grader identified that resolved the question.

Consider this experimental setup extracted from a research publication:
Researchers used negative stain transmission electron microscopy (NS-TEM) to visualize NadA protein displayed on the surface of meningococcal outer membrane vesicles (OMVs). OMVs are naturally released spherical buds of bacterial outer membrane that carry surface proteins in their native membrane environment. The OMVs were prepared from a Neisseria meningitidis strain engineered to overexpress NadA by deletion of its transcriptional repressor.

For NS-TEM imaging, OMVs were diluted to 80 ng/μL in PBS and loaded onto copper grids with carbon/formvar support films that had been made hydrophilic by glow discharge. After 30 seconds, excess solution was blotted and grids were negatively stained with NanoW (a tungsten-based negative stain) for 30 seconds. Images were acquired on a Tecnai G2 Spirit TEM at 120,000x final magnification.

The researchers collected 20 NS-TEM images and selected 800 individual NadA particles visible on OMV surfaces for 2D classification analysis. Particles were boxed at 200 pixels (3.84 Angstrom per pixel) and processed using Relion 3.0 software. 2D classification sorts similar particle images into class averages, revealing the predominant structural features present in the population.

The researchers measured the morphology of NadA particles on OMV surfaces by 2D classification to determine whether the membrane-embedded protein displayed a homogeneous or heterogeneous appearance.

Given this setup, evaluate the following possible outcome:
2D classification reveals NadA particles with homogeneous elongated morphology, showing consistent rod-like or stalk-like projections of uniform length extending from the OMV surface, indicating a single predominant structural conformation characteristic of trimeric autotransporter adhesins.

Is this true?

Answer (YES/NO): NO